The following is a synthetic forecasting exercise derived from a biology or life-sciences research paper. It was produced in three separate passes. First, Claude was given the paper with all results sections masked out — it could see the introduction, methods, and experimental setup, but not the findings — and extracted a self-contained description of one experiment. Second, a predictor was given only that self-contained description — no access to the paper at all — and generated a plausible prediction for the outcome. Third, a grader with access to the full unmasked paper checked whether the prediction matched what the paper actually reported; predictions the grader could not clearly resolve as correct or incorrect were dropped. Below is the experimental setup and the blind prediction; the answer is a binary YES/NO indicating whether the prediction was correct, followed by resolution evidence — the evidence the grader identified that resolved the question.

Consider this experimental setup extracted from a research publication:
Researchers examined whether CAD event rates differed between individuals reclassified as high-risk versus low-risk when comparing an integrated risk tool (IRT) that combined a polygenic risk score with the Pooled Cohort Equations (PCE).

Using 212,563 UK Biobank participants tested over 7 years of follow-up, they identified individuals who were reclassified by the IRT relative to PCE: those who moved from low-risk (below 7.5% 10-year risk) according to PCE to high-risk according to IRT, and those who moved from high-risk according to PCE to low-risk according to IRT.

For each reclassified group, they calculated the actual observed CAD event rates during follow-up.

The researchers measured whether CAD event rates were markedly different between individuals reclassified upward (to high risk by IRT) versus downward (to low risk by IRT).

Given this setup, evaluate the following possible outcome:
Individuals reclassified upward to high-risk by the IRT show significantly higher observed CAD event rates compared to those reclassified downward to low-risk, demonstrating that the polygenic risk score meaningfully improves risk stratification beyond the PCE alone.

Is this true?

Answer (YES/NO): YES